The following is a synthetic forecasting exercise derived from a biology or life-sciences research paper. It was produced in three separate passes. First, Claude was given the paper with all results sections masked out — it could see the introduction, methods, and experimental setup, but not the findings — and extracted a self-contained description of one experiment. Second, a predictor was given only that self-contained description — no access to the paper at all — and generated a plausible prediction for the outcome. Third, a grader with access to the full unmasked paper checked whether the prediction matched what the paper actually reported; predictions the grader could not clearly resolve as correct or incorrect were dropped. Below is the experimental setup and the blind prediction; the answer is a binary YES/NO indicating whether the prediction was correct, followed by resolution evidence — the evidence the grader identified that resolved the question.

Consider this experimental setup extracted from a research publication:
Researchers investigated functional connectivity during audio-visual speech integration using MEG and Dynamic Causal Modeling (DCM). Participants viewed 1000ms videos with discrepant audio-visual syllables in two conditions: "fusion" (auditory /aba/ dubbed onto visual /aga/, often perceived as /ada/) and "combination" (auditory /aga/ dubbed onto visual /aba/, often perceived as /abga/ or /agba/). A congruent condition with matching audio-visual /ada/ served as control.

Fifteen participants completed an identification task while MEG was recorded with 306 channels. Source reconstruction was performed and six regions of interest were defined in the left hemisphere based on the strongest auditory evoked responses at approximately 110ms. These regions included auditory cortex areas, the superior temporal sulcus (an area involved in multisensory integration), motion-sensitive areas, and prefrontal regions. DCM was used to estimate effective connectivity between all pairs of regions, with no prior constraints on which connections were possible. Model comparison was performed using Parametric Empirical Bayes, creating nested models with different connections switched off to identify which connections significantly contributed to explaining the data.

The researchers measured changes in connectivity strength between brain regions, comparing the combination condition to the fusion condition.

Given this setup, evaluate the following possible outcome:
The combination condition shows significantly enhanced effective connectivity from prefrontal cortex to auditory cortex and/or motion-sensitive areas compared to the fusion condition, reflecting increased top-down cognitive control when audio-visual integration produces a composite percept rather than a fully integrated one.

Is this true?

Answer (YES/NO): NO